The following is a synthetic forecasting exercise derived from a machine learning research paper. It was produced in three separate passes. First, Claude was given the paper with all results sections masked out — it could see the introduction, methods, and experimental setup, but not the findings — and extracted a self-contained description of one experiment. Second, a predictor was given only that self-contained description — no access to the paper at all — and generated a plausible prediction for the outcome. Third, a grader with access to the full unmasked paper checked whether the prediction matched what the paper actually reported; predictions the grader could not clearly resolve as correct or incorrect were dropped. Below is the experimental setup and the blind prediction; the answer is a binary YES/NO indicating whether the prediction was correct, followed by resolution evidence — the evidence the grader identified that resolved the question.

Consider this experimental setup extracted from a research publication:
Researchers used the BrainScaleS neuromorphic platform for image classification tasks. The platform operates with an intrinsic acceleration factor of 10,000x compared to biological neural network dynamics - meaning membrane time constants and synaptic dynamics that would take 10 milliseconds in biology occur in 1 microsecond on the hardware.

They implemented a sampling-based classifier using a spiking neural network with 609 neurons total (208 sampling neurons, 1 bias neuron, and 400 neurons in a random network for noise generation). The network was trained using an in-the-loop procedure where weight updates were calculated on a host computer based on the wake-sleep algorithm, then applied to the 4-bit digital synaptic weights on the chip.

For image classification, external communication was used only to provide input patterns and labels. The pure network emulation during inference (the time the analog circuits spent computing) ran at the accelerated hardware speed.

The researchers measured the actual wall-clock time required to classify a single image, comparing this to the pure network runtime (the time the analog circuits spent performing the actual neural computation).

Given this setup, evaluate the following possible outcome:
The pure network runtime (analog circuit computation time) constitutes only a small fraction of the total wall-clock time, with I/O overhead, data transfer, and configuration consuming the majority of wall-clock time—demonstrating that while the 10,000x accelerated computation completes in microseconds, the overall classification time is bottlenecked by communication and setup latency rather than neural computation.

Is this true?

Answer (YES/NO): YES